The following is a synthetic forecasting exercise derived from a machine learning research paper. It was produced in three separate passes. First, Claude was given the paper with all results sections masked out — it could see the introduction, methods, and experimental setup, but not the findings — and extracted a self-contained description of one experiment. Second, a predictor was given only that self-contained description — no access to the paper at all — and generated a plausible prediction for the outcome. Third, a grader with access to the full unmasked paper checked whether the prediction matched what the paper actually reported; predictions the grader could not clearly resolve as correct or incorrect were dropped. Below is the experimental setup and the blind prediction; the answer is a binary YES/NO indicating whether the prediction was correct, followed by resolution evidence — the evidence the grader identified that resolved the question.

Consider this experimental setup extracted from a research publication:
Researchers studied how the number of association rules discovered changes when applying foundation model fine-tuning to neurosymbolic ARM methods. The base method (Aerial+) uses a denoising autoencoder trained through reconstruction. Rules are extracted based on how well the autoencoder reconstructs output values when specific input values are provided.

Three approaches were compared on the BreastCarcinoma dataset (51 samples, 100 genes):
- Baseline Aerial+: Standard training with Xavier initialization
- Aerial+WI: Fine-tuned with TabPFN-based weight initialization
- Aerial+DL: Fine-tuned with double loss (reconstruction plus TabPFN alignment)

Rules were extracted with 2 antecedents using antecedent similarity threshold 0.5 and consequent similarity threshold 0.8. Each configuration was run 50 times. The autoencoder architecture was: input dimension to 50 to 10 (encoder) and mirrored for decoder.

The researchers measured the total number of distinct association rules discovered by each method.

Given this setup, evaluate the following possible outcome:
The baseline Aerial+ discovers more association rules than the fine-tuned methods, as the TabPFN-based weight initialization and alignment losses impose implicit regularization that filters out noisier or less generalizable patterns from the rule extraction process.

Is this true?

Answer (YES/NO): YES